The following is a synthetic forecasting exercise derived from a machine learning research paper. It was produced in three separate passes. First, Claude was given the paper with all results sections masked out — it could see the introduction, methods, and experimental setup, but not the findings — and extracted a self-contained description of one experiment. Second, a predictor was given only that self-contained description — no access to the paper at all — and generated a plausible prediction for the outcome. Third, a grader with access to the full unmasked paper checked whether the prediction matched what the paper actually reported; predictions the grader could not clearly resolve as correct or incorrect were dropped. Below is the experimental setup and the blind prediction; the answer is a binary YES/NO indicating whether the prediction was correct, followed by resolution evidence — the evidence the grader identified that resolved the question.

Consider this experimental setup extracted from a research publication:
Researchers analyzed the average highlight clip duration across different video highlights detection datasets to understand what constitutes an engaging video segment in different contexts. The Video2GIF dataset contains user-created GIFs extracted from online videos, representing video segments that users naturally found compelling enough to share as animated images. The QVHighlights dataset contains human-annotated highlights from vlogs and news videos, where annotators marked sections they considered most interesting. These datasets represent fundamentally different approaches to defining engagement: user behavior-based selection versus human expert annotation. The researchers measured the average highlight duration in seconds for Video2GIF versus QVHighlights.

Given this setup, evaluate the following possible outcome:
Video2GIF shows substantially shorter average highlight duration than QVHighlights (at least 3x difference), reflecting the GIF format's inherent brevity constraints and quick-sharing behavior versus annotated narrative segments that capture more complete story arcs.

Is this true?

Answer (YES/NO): YES